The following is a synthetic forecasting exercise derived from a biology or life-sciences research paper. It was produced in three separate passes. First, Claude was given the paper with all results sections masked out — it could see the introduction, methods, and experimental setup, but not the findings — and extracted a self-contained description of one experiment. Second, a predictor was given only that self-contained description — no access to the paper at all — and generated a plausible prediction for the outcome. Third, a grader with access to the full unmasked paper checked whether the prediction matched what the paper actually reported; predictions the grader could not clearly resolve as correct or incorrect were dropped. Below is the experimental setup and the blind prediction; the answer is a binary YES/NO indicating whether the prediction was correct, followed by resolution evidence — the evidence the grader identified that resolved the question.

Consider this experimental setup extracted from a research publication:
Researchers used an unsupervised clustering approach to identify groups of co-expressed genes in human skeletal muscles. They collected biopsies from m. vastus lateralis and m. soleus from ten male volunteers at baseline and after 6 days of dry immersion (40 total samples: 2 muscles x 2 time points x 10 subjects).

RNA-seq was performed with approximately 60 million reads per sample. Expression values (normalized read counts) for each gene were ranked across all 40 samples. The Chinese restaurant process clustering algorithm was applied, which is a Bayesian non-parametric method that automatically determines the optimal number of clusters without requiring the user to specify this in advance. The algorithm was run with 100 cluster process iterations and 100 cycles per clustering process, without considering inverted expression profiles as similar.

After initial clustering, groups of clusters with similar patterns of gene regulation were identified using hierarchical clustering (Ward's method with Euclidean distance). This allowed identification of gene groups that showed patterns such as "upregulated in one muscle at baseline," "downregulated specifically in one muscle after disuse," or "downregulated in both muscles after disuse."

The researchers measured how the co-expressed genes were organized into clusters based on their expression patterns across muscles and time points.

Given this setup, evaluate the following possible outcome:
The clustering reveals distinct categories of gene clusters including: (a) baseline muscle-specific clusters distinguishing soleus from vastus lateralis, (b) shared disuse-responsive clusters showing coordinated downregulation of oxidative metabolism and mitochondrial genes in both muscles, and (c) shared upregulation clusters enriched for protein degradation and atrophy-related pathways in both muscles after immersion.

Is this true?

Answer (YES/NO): NO